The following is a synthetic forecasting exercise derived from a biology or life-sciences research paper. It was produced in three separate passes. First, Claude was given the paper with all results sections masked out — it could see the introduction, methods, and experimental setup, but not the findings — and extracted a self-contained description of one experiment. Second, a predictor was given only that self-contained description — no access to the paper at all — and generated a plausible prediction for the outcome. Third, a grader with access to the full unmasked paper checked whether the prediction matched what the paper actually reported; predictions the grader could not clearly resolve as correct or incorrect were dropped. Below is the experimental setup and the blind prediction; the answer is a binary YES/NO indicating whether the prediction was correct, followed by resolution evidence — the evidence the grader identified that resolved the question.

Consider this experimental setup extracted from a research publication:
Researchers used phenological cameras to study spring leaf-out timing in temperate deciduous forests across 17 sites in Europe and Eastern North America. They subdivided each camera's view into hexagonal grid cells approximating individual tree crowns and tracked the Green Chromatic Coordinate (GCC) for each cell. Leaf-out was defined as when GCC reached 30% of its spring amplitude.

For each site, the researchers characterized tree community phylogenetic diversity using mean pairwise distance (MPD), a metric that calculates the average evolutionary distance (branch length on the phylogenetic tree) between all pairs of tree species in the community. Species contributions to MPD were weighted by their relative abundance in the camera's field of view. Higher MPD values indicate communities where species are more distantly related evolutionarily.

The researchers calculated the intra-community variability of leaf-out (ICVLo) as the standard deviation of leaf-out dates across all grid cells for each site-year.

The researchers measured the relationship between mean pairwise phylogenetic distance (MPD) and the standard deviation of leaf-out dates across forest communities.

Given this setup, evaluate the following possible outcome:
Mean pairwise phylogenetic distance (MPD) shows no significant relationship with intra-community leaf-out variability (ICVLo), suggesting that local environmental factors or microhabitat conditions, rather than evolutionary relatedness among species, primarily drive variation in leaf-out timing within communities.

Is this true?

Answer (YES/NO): NO